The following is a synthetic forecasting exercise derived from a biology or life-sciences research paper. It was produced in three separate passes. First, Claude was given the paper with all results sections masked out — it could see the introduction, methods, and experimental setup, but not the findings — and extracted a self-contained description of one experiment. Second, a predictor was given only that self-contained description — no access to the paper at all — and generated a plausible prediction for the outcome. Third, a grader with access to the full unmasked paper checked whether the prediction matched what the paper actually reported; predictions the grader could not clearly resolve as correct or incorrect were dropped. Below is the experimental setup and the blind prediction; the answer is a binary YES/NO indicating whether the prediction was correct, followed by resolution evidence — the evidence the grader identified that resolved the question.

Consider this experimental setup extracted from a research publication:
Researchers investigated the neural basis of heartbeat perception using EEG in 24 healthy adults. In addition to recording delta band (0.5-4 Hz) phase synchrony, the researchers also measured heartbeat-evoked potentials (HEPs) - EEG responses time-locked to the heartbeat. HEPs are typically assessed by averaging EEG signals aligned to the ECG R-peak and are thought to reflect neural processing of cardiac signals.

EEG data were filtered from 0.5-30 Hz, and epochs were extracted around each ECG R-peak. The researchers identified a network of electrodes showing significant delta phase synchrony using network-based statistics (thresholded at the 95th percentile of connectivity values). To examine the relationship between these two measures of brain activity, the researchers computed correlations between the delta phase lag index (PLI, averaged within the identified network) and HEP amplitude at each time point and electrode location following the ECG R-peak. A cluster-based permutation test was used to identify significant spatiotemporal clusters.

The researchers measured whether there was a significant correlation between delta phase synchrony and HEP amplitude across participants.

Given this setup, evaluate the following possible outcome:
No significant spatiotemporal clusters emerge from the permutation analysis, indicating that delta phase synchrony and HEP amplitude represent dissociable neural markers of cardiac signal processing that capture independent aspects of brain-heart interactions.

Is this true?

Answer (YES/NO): NO